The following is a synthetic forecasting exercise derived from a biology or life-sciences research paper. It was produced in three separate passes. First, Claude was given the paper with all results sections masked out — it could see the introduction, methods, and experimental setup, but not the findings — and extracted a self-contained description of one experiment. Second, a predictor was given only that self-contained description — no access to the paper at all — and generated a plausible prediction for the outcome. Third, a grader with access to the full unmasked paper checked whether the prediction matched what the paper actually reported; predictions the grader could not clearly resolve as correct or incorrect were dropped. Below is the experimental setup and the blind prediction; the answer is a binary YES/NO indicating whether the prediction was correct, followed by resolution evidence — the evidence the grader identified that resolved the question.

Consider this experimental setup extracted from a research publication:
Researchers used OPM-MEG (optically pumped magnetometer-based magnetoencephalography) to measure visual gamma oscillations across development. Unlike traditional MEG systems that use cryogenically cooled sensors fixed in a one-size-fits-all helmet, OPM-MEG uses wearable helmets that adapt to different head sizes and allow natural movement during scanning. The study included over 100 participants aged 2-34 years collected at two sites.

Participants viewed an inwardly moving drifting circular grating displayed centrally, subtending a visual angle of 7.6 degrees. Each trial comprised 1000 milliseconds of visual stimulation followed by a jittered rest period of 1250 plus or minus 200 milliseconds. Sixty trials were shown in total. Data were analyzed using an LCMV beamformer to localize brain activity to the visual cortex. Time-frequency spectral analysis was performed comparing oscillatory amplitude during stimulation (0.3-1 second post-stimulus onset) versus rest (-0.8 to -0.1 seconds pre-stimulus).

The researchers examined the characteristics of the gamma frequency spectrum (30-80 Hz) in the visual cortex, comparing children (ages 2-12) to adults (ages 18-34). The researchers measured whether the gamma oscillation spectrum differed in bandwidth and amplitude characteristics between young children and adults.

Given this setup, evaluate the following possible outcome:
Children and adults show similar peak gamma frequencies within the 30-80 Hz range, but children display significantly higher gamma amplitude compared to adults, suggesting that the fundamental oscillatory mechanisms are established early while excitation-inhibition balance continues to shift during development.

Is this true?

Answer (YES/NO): NO